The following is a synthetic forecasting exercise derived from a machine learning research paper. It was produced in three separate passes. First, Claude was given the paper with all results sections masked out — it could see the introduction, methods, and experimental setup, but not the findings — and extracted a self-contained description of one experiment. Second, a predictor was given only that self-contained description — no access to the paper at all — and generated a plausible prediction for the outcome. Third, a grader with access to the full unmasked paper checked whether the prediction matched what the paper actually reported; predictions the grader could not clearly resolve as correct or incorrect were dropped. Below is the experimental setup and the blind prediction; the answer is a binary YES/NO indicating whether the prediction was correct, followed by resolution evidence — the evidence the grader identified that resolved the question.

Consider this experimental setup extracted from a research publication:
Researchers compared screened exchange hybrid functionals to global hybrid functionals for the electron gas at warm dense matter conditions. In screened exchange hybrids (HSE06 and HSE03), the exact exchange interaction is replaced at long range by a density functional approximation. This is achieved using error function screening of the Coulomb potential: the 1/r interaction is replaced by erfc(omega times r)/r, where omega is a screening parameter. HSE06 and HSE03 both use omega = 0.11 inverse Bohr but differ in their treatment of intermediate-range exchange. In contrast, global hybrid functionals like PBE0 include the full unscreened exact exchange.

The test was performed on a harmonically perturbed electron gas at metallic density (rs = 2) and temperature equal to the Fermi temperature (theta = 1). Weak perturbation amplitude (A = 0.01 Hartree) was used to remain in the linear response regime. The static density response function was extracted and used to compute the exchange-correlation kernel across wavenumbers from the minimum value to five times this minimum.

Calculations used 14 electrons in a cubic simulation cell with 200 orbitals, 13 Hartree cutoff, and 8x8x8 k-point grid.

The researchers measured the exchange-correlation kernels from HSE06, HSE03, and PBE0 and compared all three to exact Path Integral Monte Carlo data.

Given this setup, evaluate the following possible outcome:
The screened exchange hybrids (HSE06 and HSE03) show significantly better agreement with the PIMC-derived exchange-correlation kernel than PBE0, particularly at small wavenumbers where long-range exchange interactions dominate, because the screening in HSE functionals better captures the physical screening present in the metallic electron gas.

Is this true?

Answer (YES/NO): NO